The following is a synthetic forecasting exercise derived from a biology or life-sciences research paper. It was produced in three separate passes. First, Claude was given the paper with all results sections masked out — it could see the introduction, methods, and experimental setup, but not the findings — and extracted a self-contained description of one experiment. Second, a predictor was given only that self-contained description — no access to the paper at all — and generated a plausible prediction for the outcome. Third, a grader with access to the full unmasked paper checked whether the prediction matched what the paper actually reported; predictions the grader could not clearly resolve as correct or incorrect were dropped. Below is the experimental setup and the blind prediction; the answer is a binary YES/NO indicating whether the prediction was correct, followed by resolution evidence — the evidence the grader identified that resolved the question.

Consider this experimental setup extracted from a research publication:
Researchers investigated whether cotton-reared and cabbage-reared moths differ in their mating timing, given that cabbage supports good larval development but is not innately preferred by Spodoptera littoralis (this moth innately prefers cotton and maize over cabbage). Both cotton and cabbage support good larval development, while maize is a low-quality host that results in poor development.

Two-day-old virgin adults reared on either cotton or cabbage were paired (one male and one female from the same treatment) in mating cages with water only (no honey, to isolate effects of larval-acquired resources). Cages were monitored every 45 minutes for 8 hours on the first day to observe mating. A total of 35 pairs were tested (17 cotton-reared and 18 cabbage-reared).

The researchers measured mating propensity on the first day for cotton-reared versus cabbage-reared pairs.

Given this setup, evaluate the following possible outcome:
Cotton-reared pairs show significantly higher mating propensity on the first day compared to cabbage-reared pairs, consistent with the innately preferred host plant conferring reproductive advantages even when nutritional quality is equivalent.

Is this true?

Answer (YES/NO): NO